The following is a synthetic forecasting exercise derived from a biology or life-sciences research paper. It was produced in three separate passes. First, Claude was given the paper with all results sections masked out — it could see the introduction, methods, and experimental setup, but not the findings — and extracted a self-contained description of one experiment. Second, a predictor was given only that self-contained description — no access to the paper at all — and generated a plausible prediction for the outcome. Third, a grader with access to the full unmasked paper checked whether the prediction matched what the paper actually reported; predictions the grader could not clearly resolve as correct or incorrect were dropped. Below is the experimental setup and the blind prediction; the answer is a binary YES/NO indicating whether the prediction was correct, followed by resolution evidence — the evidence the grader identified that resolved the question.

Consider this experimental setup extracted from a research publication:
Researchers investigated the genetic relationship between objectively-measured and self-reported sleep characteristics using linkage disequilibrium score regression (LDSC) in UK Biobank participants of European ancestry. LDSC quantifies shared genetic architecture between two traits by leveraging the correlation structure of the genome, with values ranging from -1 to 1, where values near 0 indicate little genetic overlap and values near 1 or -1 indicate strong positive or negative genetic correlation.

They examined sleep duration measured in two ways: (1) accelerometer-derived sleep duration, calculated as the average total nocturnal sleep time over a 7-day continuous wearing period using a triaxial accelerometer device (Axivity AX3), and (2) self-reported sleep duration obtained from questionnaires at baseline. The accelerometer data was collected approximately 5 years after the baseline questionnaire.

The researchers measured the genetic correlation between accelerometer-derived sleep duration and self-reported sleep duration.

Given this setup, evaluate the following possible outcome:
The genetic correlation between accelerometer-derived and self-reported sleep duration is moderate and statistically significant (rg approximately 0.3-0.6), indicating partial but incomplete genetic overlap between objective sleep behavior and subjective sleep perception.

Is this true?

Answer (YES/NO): YES